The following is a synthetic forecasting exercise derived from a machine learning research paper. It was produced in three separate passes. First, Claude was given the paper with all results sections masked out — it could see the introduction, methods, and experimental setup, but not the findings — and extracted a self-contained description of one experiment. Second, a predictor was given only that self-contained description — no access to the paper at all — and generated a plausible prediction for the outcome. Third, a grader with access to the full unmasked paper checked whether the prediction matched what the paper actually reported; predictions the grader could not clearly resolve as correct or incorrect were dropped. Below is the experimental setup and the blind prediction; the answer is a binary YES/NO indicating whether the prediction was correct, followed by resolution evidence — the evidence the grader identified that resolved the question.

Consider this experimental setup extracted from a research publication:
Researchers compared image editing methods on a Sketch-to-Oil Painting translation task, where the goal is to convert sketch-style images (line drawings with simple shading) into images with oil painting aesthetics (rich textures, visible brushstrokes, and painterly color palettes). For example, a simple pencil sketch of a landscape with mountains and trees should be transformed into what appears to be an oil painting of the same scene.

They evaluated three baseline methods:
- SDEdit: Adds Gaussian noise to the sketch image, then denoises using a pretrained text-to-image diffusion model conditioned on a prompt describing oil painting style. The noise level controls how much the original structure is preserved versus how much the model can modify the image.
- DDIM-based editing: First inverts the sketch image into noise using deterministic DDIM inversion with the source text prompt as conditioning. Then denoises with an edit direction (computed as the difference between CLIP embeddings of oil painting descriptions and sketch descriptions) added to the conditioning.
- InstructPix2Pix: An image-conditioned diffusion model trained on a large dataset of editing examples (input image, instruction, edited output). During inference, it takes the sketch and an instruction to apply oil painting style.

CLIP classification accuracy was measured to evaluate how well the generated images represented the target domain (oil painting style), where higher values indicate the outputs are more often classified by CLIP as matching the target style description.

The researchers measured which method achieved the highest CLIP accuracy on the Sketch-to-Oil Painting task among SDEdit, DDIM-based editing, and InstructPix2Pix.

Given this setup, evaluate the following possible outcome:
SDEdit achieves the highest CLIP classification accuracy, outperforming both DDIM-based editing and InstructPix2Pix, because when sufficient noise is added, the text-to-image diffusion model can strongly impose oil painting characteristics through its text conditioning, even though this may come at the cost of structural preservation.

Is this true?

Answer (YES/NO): NO